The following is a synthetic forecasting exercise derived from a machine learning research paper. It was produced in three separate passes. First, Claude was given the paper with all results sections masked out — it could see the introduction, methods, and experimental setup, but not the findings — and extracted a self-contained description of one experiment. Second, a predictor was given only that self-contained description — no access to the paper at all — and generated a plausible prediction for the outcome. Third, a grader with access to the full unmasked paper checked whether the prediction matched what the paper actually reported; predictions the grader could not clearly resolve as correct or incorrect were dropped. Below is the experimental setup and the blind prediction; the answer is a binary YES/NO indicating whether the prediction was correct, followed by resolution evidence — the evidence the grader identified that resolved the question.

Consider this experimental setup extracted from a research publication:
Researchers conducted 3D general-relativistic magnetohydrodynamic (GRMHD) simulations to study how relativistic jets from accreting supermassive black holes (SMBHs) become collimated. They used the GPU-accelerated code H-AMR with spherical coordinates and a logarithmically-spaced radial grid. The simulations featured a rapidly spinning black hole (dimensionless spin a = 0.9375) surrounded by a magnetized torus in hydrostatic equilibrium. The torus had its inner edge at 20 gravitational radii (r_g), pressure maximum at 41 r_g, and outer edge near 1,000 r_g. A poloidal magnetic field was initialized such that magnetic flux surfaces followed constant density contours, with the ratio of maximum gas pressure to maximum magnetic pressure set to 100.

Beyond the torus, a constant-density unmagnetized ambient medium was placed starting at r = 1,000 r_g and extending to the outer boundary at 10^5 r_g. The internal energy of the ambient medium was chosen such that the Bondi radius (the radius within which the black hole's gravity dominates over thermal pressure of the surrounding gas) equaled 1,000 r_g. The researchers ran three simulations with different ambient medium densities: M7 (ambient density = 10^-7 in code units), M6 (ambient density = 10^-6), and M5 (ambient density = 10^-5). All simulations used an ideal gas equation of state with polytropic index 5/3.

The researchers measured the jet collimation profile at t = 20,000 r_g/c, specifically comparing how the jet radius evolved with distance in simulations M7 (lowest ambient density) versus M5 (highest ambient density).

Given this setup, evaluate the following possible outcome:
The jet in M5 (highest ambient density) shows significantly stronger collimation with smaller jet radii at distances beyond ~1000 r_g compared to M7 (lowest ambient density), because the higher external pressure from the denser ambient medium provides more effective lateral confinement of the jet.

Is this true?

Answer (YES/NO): NO